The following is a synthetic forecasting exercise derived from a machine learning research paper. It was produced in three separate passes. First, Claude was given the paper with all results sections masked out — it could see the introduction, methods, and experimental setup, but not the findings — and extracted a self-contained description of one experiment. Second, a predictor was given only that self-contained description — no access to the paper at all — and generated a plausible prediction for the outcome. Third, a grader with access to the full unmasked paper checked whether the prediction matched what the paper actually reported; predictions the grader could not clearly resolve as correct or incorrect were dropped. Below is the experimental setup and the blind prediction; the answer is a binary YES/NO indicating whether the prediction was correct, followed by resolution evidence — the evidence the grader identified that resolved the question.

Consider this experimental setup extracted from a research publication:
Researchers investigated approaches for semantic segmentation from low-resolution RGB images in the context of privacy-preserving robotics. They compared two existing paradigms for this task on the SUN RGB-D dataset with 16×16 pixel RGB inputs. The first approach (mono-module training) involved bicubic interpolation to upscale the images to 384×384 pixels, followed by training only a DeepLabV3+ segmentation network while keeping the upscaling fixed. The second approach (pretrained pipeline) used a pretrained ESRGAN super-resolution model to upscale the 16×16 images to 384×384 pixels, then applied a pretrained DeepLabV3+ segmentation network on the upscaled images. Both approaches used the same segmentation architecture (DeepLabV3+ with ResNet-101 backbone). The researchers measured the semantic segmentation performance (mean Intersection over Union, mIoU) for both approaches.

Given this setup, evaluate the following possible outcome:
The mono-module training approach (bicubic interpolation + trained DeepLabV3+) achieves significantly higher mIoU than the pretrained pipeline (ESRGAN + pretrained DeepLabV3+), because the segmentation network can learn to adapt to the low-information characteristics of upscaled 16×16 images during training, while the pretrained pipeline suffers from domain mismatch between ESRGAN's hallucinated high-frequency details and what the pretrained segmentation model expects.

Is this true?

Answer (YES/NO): YES